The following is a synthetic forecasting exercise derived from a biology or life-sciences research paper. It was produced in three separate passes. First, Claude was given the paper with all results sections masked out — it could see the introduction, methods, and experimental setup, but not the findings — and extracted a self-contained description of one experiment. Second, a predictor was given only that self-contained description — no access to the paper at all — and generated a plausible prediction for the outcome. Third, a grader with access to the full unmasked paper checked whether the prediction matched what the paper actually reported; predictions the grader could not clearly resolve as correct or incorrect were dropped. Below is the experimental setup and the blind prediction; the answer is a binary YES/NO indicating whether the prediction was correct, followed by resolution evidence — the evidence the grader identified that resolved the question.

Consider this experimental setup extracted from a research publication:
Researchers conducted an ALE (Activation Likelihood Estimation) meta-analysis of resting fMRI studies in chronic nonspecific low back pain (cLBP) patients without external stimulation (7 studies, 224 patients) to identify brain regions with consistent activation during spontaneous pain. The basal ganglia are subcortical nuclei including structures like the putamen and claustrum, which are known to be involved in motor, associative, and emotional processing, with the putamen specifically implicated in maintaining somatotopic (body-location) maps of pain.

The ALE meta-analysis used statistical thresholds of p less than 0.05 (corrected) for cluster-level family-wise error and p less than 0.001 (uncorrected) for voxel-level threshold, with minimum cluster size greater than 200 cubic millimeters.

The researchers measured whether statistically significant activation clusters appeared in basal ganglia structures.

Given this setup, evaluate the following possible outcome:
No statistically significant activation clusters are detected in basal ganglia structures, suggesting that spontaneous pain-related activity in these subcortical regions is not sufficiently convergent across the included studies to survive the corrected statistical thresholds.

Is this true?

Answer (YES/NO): NO